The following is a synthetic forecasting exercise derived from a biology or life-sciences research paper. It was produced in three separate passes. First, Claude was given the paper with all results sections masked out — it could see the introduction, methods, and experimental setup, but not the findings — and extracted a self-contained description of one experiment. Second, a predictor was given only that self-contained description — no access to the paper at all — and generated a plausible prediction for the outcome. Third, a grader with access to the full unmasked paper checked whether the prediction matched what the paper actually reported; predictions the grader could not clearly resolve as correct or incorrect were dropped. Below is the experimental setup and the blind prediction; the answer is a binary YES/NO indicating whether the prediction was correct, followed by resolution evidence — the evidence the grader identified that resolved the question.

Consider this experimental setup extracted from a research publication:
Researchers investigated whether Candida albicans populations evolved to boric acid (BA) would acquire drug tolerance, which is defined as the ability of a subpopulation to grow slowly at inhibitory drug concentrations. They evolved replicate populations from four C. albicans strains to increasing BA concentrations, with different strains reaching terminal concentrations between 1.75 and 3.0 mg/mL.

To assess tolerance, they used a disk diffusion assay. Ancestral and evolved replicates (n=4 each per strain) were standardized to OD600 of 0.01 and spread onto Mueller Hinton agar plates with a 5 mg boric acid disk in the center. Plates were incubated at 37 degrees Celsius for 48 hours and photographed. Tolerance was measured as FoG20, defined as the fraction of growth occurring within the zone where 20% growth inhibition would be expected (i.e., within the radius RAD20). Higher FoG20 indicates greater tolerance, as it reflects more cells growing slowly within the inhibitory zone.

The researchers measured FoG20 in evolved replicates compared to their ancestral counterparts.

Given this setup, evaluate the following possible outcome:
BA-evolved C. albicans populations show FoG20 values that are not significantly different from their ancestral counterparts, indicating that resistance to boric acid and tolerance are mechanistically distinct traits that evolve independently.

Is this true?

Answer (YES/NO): NO